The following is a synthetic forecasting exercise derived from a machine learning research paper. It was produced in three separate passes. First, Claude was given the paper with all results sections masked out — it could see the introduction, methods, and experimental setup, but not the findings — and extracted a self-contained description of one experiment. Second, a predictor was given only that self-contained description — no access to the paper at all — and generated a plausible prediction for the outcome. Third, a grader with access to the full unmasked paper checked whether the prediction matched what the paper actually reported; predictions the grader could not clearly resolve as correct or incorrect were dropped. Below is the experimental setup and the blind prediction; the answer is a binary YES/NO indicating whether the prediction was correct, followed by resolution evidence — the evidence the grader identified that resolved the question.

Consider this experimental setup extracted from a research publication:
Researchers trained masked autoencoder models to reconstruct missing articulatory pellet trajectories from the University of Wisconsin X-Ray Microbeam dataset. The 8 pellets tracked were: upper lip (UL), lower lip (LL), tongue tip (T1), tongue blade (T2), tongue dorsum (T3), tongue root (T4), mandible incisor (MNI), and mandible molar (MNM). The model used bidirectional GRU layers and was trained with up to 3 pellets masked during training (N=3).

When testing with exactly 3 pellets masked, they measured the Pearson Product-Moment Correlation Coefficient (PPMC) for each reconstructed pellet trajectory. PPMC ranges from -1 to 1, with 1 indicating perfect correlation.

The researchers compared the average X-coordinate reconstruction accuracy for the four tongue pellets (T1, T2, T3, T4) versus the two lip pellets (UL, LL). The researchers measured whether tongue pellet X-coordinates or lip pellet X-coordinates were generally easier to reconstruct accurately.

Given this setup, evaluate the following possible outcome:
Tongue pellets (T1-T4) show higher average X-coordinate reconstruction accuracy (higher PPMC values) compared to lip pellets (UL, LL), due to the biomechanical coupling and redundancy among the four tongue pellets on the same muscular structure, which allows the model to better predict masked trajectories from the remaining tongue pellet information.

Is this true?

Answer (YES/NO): YES